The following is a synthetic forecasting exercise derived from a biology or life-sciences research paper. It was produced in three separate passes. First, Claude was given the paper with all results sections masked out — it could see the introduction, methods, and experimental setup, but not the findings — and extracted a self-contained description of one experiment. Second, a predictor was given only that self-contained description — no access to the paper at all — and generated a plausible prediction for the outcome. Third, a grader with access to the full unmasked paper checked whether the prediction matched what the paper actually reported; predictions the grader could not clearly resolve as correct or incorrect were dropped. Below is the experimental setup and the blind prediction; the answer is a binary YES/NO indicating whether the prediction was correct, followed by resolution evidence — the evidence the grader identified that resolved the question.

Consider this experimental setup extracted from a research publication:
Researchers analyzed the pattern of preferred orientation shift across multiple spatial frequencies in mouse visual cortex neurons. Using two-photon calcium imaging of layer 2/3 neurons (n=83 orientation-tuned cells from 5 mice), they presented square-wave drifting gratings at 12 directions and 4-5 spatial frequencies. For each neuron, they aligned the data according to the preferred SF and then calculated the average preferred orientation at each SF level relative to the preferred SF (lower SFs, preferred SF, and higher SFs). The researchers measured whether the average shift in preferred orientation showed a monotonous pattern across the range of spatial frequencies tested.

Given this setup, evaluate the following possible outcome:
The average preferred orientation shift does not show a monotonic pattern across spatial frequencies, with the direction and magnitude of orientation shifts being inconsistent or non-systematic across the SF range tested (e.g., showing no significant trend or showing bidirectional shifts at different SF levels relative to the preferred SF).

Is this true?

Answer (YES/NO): NO